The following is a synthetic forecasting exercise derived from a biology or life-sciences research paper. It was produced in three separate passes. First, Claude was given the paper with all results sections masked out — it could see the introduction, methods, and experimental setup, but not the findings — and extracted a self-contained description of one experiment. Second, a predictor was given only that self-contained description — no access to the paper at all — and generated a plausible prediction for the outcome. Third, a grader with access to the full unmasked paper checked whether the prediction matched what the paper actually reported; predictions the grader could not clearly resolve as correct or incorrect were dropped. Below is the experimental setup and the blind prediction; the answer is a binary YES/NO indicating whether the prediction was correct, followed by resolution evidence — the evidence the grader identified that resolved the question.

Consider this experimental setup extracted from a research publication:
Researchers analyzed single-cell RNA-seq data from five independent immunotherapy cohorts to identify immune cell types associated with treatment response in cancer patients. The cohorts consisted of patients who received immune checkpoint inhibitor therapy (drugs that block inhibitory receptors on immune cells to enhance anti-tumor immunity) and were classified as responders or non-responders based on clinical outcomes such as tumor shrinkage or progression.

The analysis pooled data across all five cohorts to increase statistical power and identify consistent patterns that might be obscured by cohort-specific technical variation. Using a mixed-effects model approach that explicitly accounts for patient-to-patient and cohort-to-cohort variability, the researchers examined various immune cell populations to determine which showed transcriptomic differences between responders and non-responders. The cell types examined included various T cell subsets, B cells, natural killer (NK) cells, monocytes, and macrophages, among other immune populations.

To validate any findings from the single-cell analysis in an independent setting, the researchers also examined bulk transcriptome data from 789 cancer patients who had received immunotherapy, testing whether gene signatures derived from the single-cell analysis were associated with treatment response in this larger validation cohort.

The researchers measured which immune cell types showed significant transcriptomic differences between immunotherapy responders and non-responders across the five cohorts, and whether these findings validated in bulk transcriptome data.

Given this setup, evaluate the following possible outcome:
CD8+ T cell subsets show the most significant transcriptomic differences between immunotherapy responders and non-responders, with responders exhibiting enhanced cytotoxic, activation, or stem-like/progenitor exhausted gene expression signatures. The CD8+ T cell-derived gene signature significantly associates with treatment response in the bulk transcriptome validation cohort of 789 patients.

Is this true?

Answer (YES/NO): NO